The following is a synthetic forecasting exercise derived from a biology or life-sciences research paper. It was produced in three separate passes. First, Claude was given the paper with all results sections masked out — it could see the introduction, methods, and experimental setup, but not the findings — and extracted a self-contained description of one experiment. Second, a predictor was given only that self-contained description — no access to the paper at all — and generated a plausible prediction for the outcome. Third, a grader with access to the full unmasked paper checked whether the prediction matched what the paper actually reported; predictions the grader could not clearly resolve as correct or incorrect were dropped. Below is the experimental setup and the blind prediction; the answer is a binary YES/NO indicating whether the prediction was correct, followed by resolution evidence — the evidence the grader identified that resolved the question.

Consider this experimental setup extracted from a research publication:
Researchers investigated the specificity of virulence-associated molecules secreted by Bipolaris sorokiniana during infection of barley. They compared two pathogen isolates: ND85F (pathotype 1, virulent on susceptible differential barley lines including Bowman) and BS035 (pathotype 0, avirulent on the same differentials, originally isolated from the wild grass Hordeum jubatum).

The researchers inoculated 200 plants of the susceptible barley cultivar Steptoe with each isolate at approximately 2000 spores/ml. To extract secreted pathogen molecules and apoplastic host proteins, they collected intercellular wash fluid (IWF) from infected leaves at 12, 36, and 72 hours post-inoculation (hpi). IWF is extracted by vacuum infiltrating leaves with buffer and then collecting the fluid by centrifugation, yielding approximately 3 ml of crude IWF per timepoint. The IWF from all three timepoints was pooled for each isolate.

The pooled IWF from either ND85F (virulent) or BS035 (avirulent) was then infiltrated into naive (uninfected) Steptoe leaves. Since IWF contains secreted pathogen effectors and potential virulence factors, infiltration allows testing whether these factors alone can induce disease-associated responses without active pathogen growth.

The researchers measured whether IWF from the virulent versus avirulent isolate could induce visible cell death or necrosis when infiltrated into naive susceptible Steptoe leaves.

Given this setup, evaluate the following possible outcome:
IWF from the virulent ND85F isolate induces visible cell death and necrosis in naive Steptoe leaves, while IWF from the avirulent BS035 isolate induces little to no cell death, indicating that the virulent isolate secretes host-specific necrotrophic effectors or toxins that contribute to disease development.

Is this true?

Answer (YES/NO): NO